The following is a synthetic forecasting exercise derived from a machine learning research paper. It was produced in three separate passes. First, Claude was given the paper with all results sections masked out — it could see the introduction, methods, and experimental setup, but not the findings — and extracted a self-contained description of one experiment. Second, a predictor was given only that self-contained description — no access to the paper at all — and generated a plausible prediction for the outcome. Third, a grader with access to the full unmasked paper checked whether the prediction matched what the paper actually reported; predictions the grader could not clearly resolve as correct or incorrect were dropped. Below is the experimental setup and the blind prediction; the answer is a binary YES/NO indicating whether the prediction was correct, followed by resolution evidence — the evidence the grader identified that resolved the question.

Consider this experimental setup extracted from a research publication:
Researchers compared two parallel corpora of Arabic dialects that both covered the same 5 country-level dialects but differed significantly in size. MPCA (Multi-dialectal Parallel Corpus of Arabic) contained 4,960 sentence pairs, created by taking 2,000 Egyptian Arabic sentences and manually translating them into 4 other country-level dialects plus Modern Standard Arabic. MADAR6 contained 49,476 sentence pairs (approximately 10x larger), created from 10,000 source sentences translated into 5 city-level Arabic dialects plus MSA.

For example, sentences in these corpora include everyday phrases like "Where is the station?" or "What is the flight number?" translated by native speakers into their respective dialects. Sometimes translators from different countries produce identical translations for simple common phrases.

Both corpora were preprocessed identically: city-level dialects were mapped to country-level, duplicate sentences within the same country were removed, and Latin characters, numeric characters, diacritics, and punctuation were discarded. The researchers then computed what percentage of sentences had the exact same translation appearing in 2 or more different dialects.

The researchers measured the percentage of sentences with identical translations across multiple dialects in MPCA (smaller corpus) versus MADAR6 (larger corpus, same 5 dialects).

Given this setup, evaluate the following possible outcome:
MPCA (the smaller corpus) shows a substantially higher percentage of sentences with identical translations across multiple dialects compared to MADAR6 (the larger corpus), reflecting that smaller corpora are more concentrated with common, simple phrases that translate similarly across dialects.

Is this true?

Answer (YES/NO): YES